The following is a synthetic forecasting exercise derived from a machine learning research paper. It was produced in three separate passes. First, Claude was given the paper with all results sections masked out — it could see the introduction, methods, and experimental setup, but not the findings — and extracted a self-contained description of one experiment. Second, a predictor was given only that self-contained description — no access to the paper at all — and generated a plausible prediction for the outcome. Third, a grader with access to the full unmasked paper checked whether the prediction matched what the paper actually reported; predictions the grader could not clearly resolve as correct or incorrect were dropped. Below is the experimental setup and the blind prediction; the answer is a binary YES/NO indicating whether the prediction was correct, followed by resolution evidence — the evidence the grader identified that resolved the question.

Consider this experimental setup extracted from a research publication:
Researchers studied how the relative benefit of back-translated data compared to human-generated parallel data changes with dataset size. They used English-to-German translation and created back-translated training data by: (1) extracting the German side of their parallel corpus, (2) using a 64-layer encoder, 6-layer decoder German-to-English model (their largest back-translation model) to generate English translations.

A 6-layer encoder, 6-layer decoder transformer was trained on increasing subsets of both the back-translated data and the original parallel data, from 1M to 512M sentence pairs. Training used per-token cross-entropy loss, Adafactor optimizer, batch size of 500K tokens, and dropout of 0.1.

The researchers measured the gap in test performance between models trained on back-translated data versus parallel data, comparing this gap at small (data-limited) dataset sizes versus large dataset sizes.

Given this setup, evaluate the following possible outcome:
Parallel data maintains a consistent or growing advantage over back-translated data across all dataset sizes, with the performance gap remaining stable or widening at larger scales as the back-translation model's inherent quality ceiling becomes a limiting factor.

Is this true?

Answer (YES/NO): YES